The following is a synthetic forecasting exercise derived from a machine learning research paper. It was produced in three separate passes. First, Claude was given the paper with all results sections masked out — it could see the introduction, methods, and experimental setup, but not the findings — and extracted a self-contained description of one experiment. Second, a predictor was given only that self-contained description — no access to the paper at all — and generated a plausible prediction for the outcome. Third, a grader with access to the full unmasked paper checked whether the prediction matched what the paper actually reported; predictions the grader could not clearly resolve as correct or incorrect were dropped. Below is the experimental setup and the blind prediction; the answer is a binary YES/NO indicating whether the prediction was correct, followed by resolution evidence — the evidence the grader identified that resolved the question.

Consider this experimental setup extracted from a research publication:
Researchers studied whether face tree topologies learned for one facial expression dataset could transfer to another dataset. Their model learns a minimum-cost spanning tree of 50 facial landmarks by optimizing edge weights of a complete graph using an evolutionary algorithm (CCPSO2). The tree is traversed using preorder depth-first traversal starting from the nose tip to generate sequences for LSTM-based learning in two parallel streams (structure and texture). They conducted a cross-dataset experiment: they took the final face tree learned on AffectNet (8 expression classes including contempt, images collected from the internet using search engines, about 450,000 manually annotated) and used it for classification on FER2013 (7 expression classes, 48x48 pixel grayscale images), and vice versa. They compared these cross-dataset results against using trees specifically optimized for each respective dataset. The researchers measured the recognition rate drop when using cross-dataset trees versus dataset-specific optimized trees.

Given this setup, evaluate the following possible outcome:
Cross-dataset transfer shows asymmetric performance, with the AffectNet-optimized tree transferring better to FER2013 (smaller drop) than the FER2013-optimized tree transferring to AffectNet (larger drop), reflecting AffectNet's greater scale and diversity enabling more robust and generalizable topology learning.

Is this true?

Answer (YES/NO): YES